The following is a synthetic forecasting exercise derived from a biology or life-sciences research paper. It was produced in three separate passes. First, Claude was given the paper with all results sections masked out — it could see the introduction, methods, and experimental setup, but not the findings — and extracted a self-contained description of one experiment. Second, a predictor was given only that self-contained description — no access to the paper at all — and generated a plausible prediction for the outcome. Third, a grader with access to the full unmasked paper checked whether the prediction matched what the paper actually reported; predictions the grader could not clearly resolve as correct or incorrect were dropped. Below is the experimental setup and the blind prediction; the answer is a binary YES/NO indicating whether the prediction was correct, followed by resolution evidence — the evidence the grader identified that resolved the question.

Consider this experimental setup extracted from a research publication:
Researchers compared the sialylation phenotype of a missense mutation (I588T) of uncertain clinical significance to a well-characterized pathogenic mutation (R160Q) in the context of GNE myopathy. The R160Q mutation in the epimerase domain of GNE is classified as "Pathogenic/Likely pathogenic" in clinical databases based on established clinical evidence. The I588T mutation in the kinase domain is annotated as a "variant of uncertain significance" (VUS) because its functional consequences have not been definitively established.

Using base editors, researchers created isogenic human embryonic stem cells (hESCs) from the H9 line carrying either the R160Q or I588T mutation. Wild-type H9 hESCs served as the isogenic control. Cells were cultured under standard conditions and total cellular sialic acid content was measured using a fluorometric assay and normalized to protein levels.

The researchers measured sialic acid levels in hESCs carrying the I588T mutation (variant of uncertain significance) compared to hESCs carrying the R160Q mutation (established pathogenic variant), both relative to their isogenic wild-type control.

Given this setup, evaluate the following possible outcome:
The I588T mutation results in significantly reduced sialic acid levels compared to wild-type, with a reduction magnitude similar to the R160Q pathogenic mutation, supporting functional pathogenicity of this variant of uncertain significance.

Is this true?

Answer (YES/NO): YES